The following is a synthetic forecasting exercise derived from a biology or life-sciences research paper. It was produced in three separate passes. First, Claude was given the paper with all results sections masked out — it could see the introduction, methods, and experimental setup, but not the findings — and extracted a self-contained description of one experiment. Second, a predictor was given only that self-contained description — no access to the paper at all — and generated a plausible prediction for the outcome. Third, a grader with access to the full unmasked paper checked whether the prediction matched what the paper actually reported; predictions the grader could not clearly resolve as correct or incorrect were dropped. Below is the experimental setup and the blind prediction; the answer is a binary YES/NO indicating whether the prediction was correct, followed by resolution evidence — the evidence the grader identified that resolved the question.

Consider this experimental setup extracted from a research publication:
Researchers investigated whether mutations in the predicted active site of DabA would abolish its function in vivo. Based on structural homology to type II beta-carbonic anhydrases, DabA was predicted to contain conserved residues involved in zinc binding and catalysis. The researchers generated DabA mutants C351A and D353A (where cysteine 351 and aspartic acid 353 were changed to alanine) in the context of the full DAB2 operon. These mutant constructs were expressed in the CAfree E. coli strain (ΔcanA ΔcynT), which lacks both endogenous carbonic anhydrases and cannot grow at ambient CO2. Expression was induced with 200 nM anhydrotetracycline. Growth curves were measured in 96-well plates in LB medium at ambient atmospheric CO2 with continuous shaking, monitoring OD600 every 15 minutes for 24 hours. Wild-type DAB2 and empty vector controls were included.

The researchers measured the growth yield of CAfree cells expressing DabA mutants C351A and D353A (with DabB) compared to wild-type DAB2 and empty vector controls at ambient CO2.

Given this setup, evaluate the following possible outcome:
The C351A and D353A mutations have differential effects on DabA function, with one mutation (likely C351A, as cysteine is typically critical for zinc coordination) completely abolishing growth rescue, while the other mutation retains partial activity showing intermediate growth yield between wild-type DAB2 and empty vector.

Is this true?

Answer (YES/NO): NO